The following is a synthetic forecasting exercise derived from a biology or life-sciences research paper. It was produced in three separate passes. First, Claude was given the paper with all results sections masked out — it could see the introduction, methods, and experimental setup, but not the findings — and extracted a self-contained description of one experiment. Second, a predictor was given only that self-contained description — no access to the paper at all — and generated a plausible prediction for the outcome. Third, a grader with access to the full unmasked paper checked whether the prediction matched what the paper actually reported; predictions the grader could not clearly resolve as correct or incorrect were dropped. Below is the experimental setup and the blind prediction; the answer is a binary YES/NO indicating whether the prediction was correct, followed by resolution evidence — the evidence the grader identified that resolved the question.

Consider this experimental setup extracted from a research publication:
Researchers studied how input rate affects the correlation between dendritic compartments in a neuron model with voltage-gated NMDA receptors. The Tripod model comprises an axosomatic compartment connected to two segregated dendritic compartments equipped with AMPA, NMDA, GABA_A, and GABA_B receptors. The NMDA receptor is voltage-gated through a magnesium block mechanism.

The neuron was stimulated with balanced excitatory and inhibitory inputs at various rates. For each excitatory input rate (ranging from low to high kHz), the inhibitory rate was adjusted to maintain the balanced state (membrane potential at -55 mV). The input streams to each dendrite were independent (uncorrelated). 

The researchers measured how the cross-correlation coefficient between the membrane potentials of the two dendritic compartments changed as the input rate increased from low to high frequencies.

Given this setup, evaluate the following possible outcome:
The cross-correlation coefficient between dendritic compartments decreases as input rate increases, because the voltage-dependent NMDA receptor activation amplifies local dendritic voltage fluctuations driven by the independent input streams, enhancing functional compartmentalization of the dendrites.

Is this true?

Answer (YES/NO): NO